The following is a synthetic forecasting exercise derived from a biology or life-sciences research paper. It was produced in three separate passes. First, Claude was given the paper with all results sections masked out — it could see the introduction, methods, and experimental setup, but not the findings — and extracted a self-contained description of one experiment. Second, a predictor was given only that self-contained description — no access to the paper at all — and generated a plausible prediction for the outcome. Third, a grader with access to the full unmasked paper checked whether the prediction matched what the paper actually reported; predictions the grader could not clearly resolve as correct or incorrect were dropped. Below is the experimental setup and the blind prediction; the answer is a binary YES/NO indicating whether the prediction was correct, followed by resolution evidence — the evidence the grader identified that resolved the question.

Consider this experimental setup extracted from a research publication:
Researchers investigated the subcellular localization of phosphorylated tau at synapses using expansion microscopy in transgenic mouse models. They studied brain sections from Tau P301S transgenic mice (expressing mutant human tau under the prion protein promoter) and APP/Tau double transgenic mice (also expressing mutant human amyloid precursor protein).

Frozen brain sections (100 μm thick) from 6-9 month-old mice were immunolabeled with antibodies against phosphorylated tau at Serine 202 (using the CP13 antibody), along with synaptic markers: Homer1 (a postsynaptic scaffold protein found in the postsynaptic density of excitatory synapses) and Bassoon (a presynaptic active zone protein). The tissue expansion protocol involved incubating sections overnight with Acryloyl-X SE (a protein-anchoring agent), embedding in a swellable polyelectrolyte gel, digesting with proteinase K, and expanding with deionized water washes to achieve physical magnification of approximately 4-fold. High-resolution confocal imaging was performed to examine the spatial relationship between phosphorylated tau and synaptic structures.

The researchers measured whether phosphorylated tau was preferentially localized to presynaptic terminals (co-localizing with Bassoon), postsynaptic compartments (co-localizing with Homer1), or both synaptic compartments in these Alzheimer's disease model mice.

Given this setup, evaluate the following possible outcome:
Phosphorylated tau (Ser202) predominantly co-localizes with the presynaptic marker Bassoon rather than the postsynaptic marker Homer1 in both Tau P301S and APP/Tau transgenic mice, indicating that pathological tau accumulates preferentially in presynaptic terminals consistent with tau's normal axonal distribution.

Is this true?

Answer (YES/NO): NO